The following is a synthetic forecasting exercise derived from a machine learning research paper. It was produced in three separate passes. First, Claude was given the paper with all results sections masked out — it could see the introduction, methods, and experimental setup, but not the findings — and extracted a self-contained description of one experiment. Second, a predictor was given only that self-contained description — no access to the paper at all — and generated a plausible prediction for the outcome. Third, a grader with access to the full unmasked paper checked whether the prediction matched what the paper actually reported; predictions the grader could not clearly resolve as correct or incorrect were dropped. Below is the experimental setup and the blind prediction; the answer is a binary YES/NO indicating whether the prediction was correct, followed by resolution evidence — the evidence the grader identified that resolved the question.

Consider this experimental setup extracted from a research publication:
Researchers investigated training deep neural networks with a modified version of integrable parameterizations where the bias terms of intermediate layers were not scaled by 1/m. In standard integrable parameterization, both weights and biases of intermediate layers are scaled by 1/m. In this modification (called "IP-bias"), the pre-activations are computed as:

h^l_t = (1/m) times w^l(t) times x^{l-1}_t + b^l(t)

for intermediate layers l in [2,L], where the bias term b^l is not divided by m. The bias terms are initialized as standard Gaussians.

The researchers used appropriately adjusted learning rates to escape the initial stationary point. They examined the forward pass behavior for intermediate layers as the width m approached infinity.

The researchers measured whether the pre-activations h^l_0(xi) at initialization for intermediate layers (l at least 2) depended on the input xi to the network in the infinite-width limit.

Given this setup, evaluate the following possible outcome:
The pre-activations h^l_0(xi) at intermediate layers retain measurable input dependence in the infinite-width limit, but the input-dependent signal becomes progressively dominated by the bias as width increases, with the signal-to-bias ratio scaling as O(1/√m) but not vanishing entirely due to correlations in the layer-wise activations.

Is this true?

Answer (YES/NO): NO